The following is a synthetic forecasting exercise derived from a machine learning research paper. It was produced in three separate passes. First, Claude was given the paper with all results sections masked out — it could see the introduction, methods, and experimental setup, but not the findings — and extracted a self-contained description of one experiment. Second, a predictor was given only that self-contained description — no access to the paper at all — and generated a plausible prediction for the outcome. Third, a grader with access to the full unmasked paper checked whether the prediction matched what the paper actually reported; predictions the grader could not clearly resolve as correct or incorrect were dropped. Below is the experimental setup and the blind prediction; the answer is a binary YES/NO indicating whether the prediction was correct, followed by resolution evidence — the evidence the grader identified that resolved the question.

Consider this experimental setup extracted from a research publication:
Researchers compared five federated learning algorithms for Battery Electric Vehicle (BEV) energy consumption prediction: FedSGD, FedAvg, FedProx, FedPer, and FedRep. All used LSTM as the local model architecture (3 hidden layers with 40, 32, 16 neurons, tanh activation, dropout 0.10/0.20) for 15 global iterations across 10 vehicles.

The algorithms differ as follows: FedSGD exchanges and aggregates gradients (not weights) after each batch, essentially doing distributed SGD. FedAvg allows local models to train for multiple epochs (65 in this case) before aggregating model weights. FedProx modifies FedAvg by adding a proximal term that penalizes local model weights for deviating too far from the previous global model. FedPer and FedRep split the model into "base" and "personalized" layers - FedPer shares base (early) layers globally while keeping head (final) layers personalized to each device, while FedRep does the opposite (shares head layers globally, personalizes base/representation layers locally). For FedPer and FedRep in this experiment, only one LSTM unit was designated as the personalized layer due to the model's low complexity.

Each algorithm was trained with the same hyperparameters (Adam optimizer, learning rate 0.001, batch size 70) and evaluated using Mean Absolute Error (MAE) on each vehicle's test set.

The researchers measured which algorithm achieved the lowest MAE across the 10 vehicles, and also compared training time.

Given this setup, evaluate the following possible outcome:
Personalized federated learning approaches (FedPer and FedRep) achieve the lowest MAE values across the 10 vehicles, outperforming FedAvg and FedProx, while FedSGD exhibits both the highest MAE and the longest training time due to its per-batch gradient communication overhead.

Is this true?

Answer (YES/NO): NO